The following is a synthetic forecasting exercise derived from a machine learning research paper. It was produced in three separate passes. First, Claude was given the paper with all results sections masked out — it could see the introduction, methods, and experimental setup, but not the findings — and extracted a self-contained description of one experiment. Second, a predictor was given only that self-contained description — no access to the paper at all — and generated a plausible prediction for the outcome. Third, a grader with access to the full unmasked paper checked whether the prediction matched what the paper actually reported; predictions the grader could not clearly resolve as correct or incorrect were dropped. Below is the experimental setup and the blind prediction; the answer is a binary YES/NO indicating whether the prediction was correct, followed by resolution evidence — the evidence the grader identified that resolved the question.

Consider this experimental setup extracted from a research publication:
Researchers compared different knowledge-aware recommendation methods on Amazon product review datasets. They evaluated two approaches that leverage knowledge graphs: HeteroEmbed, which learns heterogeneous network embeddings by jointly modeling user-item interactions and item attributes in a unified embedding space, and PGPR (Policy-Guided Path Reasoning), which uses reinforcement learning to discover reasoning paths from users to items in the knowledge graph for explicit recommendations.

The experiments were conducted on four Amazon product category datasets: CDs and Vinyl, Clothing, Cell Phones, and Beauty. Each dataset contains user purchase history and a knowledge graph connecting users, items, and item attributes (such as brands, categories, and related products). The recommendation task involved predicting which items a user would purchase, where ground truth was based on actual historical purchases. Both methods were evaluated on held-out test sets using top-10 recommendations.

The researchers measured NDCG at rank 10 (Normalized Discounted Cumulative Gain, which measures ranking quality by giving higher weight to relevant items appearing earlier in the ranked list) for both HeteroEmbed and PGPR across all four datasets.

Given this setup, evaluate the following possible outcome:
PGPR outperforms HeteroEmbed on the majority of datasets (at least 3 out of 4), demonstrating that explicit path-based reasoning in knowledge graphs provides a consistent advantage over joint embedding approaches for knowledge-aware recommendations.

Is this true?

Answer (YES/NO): NO